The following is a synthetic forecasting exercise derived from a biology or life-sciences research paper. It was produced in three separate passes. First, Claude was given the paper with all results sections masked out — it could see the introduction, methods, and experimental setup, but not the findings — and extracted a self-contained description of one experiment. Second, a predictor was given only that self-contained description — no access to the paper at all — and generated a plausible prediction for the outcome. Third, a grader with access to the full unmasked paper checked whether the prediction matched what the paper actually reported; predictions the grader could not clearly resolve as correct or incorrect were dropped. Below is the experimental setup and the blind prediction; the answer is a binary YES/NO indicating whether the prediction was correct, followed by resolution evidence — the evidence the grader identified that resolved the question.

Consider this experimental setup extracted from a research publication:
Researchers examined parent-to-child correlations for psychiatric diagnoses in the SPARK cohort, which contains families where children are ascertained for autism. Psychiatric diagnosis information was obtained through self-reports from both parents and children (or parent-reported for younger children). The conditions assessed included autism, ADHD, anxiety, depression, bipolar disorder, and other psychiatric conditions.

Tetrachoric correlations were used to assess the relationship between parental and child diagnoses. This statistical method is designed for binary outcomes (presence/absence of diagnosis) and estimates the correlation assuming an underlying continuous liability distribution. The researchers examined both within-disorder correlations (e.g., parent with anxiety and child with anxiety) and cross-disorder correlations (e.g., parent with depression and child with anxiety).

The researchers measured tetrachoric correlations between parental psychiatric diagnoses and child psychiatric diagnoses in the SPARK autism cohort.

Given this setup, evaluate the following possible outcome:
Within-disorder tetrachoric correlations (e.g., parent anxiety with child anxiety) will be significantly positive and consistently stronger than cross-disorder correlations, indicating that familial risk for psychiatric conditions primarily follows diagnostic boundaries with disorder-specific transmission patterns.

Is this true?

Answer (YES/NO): NO